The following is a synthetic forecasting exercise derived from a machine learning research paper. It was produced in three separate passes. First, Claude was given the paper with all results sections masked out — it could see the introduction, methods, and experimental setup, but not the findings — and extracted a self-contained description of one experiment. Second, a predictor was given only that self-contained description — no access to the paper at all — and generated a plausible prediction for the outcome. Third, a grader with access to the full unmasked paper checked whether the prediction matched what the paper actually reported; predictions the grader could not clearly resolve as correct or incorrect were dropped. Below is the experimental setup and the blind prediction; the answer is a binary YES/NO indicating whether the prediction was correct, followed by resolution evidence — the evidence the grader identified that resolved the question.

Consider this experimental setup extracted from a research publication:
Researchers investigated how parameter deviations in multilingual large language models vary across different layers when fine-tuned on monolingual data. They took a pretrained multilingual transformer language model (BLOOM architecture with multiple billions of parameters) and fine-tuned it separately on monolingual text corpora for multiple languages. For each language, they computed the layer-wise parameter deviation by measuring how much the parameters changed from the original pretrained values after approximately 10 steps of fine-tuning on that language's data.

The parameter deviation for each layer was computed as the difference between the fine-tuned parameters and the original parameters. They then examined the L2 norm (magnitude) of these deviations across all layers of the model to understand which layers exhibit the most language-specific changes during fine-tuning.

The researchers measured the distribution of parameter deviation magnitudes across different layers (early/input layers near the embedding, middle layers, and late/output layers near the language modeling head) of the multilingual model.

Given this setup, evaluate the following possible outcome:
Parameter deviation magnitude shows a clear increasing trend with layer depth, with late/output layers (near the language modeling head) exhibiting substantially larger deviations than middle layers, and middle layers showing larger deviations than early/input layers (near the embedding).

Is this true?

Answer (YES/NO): NO